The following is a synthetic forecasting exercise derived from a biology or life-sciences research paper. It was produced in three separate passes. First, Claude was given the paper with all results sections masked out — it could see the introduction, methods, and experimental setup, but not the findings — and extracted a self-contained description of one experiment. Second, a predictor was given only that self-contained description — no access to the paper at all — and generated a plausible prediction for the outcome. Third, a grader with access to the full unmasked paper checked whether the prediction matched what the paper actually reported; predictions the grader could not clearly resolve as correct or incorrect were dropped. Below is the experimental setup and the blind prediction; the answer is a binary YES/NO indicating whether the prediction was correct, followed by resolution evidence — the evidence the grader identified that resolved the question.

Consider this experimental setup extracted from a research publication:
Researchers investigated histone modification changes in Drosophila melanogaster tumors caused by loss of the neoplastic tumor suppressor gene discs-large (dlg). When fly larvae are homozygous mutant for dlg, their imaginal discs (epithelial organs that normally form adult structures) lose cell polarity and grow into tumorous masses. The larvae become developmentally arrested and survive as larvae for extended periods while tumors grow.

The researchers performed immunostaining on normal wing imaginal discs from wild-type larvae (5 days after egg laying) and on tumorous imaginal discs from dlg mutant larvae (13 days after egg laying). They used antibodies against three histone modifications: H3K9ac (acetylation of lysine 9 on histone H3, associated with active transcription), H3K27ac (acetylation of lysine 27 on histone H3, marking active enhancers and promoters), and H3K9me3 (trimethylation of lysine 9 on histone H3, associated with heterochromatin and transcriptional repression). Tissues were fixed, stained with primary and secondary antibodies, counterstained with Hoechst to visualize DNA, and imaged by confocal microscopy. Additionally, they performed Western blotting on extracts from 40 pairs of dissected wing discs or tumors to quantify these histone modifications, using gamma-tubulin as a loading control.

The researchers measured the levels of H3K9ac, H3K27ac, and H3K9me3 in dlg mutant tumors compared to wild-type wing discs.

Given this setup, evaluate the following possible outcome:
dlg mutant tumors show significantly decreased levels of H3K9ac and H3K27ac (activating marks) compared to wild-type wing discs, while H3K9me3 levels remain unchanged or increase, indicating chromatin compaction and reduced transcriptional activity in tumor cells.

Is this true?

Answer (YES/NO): NO